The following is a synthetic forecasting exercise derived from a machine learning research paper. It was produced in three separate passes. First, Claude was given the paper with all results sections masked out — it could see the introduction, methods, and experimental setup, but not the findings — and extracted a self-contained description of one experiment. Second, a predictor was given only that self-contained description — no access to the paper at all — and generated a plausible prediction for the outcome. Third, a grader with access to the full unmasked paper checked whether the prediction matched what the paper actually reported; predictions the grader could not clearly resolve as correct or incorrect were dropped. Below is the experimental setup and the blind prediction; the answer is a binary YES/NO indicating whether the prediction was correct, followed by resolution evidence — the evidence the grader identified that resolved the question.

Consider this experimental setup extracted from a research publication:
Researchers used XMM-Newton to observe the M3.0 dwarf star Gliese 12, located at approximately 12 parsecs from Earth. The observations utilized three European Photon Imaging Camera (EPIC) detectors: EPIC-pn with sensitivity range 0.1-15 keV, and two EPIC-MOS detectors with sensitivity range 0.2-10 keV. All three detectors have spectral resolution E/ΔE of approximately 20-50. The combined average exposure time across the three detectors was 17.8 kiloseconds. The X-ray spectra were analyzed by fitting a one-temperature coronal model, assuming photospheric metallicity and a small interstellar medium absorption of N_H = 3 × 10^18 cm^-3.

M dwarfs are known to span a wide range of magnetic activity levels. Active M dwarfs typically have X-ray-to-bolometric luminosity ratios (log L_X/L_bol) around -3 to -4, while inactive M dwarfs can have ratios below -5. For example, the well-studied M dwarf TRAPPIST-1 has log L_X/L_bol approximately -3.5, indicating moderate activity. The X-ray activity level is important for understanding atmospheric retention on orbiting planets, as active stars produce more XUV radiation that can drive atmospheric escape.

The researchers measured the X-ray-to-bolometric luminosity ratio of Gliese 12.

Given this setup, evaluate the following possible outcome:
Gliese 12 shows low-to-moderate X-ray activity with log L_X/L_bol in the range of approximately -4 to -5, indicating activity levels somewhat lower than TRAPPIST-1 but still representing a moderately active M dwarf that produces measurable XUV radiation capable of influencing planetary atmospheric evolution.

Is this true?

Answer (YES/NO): NO